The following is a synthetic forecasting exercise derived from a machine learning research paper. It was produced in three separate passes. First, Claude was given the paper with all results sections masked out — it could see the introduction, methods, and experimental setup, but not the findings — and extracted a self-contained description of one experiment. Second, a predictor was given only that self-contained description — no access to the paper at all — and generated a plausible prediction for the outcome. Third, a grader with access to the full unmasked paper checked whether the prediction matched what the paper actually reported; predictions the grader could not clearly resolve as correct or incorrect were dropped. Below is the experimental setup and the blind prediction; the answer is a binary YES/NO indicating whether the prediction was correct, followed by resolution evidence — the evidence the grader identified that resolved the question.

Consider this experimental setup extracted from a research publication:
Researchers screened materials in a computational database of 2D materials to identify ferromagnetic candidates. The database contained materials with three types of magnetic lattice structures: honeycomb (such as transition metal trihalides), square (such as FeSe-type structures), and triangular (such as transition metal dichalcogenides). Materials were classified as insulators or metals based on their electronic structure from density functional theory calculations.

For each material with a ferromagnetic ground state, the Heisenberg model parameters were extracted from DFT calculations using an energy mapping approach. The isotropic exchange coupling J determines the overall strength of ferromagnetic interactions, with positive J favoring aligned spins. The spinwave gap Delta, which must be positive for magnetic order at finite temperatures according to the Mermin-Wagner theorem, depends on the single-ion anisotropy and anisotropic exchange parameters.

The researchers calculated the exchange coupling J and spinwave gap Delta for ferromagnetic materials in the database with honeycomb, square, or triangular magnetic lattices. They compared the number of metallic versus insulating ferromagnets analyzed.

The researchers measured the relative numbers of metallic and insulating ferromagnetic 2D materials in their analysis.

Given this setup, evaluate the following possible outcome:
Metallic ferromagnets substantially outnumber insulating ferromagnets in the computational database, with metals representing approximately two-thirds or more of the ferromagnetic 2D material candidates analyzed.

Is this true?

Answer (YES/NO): NO